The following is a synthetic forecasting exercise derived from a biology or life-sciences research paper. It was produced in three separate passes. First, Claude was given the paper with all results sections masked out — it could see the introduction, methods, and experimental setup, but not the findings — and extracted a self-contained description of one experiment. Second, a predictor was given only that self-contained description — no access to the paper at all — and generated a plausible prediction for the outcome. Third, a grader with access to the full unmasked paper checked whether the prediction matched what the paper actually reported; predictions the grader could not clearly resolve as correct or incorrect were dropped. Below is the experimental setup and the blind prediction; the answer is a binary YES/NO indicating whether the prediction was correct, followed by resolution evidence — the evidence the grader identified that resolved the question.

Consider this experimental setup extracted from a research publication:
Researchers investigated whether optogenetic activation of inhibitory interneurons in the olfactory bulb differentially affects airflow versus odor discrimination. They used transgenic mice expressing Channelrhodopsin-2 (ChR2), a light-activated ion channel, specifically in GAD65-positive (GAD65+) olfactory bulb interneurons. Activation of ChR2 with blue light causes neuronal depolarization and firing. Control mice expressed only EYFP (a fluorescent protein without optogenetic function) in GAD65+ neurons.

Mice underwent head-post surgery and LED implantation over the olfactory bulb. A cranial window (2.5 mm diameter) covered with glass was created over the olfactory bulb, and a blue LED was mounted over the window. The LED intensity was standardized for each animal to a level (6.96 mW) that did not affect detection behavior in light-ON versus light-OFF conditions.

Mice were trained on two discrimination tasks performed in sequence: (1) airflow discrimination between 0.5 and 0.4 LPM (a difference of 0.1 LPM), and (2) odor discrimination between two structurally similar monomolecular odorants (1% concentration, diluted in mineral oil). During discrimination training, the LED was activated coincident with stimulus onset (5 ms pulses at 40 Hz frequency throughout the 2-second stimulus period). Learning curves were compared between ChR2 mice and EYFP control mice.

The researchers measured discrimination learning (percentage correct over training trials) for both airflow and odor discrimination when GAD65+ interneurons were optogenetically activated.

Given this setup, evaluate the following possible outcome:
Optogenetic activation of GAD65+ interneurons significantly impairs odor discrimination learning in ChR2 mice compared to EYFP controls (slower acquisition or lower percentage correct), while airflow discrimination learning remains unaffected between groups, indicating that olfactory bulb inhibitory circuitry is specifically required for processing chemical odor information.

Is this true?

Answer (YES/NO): NO